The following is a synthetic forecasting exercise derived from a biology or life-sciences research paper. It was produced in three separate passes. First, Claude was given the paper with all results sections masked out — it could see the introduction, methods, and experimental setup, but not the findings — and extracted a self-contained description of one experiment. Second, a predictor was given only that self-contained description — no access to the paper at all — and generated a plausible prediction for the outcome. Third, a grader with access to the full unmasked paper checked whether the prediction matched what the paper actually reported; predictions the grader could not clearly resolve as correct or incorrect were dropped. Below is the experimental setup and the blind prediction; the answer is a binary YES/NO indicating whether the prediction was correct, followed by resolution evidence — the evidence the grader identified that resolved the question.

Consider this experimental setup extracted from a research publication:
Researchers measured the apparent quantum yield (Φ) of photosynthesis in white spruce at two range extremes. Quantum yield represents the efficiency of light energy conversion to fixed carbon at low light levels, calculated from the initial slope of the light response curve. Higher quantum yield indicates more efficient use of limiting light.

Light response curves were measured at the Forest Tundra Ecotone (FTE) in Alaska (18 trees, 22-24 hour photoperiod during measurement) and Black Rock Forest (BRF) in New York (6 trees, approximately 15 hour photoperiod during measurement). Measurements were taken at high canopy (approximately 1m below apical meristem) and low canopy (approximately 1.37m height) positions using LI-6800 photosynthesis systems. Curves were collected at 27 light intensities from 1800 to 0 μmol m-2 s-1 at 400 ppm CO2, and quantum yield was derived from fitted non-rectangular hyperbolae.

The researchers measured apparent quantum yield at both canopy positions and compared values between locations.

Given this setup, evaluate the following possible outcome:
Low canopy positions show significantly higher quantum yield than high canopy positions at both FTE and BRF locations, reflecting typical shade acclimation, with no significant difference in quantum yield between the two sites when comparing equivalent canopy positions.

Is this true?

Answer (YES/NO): NO